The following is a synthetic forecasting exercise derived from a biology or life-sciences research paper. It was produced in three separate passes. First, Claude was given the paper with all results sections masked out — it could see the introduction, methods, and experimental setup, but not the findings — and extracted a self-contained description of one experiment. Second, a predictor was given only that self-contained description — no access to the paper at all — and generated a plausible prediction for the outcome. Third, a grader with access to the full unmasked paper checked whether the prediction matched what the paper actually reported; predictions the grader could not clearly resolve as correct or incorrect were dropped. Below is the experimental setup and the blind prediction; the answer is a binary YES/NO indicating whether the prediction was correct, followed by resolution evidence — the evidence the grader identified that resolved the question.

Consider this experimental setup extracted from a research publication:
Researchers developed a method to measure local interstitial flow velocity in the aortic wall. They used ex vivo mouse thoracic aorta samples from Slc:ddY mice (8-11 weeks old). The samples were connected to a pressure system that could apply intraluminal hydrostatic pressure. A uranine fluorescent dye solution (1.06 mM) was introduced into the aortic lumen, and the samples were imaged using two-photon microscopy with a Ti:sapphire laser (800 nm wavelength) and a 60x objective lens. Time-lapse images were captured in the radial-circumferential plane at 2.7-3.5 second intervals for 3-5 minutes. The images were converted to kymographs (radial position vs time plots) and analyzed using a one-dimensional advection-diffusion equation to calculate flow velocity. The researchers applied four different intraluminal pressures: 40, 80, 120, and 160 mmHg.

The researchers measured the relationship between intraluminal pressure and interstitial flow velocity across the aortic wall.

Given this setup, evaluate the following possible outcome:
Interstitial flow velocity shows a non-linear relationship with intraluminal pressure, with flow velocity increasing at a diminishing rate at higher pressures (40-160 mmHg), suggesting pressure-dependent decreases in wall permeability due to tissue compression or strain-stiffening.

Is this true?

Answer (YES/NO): YES